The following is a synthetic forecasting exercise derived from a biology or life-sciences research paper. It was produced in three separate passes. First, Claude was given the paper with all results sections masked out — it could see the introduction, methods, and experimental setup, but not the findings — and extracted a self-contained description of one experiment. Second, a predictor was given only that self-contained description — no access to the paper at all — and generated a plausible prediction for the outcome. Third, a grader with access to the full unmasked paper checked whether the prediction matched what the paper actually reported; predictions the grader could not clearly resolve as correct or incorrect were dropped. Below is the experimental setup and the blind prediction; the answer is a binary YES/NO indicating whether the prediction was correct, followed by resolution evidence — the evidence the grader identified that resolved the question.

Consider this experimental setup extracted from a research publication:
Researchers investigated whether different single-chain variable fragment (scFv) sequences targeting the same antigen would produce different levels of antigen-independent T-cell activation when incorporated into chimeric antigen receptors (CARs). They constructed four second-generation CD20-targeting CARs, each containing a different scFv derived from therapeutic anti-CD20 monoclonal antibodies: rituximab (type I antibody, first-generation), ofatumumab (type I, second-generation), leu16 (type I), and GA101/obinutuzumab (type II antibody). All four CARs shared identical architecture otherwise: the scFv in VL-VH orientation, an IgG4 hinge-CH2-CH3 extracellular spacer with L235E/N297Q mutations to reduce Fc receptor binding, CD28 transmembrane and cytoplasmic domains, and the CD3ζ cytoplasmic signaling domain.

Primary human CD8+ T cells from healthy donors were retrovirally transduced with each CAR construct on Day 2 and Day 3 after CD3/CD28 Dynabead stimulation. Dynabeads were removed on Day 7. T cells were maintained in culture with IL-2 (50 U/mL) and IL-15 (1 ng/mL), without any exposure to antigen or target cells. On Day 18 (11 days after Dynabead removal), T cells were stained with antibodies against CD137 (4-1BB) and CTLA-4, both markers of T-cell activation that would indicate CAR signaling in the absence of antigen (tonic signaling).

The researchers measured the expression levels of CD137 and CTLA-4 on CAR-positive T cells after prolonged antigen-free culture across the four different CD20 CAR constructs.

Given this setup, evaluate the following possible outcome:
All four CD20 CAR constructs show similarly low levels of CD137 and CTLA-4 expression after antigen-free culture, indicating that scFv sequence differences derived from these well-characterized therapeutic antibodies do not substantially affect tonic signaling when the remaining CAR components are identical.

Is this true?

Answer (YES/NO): NO